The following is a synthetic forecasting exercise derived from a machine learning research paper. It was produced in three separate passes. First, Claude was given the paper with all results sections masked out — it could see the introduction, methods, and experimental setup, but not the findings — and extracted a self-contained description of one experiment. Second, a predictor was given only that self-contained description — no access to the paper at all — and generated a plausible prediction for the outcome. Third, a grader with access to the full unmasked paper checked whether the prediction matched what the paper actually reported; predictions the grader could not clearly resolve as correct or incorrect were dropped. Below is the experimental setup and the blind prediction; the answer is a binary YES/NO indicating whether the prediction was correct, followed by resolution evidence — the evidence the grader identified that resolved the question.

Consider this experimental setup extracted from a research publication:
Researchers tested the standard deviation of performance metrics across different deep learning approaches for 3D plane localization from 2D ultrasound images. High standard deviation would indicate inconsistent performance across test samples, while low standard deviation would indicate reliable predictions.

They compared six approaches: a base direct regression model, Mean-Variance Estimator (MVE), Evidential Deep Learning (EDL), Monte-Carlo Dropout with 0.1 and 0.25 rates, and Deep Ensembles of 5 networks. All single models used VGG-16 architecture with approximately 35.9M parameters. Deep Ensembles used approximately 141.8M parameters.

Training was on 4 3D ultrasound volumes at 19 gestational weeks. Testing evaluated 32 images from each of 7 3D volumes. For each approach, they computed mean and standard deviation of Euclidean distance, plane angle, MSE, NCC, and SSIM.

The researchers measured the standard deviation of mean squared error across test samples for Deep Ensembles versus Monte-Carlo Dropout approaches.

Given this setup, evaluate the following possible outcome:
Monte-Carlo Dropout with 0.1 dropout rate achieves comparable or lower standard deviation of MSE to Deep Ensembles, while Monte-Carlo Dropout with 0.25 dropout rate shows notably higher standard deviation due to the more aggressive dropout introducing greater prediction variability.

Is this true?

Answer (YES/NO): NO